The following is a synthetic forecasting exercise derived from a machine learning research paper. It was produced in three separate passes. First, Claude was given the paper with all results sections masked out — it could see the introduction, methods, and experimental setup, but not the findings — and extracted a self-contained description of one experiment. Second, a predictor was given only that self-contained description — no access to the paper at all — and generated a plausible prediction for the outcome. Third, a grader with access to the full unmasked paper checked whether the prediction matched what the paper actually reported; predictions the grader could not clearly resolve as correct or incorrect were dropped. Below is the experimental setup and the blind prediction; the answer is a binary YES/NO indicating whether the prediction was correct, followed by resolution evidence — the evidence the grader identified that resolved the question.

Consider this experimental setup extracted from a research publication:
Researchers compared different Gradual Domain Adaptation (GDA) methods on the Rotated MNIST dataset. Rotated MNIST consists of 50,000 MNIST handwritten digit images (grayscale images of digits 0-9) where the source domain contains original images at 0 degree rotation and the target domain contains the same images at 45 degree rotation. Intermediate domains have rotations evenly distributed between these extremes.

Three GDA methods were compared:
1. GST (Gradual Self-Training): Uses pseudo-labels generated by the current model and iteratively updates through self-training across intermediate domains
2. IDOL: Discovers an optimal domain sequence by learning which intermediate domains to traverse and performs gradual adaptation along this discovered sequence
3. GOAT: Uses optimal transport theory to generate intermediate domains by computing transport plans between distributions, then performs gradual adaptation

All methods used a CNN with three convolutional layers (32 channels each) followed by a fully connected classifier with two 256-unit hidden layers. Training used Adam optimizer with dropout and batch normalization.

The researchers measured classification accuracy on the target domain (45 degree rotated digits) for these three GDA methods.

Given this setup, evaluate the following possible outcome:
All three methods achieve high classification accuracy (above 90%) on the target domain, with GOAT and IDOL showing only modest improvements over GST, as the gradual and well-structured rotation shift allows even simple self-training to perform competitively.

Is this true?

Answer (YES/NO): NO